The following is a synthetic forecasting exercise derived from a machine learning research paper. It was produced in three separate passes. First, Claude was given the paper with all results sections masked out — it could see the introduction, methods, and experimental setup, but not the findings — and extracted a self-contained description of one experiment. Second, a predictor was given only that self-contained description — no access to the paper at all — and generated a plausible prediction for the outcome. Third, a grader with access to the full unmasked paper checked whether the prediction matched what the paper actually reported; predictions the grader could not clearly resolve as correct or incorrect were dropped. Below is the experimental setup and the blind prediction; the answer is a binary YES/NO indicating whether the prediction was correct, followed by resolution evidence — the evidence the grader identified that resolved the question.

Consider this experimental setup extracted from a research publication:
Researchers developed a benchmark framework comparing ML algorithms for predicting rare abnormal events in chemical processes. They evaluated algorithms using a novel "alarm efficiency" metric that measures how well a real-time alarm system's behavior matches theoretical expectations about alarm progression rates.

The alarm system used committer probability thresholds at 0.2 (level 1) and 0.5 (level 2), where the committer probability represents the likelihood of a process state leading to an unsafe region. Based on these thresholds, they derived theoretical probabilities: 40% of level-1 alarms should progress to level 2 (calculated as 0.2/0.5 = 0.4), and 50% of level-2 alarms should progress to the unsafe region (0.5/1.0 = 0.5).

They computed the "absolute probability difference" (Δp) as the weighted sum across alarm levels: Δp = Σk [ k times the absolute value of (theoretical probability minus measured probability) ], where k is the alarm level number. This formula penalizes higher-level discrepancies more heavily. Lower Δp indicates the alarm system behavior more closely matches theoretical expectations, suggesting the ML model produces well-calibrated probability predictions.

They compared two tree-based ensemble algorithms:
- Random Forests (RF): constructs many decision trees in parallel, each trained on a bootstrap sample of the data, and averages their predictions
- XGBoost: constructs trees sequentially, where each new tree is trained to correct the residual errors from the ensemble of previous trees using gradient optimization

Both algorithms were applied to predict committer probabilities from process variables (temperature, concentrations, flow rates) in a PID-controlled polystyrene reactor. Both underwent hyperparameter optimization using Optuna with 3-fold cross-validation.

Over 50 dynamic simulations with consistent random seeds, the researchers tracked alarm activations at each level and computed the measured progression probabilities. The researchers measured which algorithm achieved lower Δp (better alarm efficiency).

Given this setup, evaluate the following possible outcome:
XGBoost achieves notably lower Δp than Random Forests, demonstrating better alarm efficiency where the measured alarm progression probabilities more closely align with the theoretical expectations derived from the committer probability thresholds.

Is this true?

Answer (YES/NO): NO